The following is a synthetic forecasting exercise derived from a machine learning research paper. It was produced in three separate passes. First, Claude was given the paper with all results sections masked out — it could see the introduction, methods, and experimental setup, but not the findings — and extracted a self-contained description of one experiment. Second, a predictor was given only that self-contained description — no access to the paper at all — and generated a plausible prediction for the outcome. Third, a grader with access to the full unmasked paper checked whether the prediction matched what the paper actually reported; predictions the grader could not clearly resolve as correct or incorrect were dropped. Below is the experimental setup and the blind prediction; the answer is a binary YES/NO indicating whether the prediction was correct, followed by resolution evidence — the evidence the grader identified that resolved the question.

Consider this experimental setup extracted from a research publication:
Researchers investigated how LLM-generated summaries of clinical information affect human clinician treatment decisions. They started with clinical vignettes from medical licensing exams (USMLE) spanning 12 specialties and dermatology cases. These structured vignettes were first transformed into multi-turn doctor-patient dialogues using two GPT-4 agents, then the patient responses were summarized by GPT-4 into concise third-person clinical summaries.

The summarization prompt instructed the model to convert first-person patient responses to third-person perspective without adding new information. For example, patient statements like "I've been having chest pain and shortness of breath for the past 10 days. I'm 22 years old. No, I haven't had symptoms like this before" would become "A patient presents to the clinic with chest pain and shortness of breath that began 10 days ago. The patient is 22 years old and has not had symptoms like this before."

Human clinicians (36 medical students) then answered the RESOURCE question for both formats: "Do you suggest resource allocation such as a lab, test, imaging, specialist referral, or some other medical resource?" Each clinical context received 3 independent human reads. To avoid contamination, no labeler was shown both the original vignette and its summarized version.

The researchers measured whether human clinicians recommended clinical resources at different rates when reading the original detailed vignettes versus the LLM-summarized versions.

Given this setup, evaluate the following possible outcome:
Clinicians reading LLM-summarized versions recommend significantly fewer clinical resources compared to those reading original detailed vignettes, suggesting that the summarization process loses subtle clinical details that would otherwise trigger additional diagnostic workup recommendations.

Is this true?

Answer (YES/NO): YES